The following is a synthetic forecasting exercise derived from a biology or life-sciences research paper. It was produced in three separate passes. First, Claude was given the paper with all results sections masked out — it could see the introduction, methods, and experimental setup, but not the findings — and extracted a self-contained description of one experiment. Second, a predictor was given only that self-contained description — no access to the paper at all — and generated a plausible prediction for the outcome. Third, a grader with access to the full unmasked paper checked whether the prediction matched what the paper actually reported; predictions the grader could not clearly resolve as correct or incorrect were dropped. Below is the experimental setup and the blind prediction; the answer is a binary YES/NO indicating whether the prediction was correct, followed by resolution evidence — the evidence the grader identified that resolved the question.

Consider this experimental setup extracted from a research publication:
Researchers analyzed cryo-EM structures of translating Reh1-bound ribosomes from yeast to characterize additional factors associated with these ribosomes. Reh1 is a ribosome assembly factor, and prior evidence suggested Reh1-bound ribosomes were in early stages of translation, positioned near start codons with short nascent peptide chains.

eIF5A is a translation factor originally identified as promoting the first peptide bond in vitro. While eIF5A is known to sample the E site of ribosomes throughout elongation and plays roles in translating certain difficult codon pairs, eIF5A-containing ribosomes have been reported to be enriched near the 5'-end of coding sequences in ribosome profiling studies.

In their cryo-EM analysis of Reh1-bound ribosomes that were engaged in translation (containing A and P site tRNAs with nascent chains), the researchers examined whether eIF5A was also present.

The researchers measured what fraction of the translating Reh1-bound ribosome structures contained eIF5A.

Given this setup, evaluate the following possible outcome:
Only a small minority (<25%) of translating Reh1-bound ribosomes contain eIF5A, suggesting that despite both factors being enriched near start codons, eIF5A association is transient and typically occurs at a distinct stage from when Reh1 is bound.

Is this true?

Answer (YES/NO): NO